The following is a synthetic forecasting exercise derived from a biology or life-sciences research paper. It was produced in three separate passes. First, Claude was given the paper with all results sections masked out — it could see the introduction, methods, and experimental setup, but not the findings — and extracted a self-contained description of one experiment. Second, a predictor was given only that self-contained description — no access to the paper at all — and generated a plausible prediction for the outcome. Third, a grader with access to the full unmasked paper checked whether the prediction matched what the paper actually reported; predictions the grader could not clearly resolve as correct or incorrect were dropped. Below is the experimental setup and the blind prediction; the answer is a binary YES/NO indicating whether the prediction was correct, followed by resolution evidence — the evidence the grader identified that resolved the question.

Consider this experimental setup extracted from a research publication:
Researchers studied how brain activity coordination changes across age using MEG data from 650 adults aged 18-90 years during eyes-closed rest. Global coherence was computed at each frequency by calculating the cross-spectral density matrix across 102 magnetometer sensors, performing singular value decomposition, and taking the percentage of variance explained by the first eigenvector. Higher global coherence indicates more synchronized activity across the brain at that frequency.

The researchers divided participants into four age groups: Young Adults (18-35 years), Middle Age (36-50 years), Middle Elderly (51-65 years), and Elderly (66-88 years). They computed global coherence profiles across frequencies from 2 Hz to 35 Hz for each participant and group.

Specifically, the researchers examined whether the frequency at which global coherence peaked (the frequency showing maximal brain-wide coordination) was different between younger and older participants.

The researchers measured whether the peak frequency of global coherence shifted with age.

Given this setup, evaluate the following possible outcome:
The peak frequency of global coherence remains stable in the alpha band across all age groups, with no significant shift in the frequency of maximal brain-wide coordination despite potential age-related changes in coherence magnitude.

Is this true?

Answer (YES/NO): YES